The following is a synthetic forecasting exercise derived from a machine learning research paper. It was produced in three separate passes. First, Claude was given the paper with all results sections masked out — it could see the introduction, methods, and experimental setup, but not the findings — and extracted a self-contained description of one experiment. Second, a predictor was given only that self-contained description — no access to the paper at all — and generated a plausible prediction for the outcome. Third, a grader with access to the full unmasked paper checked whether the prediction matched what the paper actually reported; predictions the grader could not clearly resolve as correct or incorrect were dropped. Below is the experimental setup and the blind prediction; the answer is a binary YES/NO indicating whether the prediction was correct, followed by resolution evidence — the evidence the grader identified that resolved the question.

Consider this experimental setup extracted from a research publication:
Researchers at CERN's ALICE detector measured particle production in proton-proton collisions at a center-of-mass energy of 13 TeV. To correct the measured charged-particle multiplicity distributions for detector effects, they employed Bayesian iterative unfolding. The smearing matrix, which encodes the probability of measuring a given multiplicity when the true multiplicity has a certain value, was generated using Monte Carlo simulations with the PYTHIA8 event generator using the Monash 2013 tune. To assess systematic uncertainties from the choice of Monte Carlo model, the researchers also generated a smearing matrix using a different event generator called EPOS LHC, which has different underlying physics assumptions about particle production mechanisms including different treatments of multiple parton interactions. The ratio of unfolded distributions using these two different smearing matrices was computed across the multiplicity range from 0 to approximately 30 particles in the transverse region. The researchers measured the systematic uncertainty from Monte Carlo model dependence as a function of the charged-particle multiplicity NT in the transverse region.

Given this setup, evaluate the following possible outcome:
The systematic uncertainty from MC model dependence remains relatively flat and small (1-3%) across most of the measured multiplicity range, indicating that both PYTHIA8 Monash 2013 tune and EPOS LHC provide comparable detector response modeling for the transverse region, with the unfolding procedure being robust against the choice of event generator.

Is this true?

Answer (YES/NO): NO